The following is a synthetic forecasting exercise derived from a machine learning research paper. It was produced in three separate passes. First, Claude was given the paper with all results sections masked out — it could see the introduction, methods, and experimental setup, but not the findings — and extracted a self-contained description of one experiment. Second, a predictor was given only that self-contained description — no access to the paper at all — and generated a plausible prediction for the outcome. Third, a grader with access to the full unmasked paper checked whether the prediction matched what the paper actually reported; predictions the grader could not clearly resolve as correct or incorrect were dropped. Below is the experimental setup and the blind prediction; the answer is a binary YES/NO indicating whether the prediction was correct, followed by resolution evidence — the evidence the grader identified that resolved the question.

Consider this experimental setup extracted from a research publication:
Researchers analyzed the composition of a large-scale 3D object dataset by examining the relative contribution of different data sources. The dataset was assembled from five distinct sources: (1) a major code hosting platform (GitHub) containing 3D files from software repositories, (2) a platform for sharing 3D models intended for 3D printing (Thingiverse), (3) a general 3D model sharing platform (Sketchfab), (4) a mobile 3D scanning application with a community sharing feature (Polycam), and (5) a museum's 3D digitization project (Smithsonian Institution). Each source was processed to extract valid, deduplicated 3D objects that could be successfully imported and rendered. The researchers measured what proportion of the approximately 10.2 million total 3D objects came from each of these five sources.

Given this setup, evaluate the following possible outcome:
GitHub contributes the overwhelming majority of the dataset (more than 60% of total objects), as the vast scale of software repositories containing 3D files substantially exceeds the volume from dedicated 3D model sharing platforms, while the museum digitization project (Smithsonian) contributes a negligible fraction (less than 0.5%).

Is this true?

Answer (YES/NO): NO